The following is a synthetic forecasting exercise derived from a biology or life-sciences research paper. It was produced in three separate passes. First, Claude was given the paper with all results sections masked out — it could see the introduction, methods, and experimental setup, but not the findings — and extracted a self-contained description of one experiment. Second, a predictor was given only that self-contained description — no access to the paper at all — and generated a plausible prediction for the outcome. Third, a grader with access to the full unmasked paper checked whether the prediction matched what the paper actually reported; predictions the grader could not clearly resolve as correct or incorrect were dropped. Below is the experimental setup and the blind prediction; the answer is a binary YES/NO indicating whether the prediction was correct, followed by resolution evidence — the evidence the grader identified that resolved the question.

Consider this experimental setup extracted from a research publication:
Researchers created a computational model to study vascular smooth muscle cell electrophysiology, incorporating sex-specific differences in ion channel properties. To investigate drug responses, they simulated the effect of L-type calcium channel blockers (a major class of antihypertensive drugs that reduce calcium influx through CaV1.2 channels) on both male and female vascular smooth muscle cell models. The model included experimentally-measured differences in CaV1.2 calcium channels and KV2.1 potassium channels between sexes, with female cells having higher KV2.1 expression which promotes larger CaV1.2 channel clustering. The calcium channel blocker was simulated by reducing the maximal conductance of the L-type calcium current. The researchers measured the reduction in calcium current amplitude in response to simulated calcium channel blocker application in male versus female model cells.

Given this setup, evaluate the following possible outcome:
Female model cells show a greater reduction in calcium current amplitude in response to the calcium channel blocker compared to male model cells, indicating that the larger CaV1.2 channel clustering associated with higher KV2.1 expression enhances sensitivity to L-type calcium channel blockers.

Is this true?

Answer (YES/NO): YES